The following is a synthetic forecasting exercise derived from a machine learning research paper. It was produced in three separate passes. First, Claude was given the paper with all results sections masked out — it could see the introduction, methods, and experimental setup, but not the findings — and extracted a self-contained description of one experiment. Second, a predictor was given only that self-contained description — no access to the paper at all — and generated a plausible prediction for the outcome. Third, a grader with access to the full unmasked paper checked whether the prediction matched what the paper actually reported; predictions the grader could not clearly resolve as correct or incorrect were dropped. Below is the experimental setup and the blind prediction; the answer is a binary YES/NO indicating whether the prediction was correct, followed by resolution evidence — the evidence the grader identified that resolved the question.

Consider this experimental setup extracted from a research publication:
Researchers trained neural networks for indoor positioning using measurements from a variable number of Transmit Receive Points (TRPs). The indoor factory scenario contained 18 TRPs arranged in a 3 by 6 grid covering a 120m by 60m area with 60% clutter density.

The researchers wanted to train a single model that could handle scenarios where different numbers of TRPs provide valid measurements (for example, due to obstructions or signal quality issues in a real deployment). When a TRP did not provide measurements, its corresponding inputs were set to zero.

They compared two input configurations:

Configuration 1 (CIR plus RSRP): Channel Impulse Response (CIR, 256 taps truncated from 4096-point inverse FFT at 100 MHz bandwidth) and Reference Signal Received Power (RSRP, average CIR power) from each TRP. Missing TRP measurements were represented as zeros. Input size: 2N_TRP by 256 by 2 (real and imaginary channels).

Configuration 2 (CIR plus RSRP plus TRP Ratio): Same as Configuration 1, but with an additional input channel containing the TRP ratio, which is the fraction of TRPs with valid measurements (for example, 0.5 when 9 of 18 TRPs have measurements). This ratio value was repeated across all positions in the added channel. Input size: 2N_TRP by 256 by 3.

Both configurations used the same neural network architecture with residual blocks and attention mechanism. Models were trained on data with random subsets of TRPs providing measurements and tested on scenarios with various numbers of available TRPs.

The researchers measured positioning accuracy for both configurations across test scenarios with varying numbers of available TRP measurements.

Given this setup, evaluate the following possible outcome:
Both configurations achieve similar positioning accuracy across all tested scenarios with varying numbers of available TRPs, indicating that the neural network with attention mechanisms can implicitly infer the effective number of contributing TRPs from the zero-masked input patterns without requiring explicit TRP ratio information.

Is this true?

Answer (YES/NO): NO